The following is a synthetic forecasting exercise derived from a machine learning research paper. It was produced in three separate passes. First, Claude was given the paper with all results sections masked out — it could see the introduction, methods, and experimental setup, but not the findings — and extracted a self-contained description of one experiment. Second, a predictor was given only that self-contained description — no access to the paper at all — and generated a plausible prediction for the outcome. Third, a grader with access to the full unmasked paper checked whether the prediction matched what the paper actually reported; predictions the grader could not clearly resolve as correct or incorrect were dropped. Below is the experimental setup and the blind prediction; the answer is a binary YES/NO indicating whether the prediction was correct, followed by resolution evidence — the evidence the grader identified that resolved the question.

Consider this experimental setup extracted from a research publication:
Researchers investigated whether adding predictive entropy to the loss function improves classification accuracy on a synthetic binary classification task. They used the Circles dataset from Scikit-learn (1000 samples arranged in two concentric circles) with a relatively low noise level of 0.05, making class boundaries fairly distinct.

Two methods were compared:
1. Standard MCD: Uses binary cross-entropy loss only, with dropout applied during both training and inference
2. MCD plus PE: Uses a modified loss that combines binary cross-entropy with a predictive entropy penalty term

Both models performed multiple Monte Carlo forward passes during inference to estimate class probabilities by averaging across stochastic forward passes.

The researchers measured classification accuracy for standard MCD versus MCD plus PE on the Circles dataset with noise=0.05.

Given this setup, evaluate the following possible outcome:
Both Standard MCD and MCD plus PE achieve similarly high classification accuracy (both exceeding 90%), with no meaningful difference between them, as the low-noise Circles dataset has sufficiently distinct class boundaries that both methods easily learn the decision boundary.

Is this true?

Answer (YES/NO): YES